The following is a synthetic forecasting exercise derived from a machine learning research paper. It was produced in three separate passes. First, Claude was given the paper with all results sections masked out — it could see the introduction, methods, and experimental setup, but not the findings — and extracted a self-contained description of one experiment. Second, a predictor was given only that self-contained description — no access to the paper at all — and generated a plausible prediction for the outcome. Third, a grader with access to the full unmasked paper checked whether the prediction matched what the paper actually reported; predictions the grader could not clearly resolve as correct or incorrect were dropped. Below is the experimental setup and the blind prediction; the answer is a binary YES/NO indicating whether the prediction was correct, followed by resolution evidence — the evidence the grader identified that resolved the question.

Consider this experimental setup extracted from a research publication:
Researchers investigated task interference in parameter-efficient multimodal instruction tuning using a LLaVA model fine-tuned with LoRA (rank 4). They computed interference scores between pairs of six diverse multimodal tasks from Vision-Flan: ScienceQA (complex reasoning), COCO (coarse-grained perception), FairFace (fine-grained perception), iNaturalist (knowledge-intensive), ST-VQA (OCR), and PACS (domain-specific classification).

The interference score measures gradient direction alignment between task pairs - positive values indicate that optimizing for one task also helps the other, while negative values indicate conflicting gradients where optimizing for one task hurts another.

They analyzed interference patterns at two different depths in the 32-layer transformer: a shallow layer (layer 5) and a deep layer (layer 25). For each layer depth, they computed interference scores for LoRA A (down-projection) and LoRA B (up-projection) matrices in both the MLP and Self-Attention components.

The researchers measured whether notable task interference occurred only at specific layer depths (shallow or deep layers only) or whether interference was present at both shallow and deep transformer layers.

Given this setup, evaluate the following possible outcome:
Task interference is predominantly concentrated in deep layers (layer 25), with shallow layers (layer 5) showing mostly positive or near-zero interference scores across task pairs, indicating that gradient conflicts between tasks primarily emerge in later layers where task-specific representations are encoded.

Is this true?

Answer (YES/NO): NO